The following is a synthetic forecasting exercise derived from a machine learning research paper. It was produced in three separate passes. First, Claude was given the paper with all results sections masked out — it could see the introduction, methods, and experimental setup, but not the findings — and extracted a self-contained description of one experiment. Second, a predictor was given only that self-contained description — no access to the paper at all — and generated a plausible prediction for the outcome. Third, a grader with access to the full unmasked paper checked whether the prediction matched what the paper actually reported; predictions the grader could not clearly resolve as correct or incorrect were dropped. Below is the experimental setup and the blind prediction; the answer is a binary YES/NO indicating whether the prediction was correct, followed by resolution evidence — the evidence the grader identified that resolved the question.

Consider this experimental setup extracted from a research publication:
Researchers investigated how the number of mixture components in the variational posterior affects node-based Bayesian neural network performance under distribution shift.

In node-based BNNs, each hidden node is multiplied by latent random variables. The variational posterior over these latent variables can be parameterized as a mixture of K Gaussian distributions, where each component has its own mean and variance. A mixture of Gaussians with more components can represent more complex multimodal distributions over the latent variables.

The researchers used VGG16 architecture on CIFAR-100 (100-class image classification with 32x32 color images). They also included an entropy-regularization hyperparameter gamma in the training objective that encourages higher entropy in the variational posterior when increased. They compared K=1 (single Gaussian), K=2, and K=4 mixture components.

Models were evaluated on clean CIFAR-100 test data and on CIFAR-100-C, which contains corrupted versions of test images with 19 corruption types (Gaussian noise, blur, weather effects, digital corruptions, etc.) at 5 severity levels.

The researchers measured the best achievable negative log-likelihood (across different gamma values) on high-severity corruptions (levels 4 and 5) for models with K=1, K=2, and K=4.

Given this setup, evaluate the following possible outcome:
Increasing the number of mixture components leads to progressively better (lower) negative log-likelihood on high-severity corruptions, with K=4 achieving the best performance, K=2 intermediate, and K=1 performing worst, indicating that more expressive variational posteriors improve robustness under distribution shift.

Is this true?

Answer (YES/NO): YES